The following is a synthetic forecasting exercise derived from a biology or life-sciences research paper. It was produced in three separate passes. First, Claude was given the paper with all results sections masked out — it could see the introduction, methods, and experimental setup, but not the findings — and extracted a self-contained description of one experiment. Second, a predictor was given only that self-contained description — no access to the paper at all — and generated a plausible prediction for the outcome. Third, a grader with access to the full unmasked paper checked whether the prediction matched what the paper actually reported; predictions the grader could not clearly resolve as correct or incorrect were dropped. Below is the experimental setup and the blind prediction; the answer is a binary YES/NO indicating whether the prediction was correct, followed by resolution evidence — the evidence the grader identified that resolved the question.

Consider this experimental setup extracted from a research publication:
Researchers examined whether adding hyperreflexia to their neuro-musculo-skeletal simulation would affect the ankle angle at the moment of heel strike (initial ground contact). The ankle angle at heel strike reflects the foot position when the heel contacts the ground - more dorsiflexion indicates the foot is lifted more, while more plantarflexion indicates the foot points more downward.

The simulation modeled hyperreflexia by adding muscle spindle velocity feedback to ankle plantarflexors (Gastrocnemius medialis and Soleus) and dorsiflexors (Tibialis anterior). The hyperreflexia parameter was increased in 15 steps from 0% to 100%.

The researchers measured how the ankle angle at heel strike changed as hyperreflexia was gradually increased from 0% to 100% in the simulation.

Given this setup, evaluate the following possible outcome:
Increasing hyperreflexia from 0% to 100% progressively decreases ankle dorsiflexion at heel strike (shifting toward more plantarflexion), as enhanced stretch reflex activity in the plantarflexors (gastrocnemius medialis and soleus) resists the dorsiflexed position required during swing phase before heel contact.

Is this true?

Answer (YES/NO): YES